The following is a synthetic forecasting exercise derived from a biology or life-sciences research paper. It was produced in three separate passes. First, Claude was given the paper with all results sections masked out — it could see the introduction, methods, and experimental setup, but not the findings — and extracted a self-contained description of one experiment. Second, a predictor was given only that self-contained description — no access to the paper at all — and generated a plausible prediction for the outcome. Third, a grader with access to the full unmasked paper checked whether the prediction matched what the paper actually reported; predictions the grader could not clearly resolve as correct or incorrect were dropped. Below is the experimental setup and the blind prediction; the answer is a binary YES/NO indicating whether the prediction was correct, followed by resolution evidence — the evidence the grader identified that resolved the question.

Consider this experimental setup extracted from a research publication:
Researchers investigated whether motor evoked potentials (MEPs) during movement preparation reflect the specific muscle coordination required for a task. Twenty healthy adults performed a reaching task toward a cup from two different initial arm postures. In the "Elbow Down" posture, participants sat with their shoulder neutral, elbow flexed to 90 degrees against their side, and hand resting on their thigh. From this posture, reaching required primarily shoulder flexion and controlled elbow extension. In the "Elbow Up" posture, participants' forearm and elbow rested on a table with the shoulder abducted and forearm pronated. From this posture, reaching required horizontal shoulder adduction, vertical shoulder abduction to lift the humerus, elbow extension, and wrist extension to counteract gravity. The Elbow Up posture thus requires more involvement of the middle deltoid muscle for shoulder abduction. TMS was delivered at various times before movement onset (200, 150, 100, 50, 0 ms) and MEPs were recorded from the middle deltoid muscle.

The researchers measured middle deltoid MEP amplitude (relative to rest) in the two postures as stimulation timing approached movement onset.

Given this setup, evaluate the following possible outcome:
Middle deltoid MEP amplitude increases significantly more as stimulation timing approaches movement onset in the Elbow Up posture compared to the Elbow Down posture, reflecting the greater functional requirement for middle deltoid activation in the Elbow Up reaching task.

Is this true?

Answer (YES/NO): NO